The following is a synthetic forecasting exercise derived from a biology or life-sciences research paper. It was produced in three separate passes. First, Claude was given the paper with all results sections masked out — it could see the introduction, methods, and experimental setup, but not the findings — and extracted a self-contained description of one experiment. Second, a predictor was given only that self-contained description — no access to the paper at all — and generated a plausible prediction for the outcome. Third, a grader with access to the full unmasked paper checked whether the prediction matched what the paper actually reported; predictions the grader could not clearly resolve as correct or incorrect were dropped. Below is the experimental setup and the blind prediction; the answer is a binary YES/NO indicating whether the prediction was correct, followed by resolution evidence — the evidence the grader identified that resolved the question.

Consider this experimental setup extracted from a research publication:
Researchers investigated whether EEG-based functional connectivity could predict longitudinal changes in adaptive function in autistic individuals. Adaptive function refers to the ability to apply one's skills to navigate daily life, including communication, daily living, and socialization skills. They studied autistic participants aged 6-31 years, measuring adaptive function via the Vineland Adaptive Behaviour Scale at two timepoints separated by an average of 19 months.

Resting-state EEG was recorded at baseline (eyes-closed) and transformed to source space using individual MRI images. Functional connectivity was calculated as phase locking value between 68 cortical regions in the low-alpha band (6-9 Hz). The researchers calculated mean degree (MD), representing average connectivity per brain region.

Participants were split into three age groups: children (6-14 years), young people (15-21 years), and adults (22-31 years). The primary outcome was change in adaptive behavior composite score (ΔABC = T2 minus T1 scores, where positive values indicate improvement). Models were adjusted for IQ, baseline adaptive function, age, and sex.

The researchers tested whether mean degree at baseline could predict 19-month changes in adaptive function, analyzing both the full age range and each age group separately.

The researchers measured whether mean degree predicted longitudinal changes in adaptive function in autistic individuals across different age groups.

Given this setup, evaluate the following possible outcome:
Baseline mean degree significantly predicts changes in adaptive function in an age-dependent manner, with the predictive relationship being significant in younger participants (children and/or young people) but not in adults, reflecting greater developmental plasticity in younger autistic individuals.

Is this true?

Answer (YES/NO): NO